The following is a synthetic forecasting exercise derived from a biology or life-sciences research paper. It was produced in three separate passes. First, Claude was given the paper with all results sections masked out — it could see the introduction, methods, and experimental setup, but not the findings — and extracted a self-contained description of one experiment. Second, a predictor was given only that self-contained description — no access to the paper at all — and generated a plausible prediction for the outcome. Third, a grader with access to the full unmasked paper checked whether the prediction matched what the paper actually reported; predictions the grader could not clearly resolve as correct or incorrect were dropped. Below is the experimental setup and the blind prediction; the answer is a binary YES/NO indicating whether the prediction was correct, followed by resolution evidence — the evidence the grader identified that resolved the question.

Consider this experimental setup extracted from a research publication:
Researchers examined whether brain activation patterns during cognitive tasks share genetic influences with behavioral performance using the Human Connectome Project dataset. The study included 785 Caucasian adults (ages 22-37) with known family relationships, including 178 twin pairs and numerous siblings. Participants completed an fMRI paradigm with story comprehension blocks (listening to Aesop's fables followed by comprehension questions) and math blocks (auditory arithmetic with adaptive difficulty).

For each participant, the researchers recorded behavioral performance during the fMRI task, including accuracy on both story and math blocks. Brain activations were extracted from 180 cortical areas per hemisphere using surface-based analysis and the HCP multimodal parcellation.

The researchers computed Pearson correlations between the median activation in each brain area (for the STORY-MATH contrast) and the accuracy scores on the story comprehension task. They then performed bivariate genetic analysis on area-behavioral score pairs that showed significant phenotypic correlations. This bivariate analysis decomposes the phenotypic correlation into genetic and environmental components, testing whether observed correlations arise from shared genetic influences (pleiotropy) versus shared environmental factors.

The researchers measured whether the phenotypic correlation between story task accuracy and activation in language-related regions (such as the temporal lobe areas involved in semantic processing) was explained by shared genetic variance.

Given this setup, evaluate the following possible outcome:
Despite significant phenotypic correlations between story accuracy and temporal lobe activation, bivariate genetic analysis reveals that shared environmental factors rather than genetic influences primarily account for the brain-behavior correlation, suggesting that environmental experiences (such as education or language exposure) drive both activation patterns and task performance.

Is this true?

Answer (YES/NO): NO